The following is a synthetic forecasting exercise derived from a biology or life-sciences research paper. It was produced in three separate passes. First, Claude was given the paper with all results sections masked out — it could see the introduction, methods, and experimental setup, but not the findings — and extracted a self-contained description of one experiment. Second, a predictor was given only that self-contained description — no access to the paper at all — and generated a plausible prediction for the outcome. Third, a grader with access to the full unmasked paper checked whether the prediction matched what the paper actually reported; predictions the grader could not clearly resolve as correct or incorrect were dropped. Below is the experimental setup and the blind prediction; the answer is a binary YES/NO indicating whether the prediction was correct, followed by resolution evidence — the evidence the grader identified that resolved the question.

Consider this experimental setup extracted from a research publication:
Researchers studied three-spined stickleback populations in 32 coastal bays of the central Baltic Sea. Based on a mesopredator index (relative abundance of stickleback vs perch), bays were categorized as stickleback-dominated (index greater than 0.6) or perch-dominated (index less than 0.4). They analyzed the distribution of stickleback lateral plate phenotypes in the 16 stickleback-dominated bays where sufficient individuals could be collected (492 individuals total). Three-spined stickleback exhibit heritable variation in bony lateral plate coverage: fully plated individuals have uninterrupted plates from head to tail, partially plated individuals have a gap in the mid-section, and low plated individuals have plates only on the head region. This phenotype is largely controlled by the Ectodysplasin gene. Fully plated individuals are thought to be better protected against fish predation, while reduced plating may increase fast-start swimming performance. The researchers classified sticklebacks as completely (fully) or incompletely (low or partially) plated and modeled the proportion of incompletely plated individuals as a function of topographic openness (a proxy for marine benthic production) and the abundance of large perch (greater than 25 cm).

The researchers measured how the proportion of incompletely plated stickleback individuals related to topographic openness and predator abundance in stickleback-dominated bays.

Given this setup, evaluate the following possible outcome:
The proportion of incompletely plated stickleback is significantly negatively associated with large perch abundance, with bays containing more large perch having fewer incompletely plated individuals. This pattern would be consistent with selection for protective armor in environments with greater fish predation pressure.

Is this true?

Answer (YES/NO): YES